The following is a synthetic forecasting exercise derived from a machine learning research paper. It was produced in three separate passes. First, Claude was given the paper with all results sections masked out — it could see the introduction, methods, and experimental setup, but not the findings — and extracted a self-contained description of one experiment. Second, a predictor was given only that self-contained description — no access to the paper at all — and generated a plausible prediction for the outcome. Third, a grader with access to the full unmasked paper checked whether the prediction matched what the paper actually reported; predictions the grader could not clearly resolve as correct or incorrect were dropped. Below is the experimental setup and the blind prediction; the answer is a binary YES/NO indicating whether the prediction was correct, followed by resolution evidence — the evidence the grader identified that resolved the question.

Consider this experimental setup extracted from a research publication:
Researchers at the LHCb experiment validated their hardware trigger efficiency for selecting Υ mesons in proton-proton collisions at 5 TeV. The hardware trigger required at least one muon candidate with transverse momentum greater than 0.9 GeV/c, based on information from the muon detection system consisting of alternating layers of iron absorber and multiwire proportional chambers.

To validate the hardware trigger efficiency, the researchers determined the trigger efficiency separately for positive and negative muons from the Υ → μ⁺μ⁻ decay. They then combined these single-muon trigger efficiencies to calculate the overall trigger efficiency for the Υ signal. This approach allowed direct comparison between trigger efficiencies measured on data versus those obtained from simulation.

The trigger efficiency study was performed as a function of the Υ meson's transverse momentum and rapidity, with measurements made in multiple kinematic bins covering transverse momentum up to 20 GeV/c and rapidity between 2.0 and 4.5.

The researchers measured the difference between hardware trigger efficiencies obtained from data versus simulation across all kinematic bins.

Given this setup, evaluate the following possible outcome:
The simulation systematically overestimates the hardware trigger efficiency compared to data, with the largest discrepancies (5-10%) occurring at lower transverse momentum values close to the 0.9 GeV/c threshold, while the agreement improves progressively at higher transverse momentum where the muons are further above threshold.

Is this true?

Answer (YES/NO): NO